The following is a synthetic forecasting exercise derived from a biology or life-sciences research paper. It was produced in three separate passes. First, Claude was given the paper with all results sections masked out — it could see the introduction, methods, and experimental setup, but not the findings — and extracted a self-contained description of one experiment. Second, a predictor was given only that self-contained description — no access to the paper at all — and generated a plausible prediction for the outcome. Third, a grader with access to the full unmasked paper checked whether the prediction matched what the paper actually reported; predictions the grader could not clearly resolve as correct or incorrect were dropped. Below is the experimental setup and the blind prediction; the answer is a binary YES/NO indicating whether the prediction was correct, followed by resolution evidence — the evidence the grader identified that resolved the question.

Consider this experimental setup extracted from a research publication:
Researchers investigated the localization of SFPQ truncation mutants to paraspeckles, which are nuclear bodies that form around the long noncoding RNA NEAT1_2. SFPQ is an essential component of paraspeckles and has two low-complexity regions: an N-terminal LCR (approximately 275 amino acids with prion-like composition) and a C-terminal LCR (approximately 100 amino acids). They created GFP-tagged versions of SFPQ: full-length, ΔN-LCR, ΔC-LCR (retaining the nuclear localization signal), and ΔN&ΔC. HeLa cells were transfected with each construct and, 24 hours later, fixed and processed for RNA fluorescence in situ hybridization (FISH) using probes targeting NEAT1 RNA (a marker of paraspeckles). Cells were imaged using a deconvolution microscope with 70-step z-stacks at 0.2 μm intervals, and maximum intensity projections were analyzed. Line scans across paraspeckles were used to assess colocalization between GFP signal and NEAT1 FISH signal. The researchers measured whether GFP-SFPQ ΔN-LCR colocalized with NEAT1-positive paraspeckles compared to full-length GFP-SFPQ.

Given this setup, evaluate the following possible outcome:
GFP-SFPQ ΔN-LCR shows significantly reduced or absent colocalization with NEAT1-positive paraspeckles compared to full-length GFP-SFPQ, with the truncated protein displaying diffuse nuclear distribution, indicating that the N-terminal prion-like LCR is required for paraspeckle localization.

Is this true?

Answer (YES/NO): NO